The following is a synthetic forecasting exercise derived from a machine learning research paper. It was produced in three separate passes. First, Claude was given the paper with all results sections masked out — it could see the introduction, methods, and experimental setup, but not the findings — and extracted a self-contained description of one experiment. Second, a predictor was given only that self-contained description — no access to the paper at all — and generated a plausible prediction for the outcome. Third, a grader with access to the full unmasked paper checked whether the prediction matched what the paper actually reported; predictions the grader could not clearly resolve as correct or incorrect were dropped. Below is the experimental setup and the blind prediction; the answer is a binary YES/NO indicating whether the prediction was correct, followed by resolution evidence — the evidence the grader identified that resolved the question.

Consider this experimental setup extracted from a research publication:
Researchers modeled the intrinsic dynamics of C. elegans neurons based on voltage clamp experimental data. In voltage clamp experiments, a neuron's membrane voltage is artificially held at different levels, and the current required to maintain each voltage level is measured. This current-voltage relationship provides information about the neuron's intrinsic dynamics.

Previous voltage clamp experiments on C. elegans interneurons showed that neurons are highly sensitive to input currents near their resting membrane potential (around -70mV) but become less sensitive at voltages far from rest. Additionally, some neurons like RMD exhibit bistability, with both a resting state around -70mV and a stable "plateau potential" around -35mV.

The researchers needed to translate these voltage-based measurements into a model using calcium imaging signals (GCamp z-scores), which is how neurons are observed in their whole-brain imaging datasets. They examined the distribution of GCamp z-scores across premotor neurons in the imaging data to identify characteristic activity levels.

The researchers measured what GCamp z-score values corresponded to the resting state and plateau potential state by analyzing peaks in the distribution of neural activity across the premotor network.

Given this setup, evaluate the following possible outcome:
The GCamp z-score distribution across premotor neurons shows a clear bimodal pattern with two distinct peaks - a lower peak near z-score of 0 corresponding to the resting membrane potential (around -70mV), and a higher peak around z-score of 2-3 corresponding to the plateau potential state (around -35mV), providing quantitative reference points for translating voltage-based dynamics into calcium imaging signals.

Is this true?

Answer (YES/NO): NO